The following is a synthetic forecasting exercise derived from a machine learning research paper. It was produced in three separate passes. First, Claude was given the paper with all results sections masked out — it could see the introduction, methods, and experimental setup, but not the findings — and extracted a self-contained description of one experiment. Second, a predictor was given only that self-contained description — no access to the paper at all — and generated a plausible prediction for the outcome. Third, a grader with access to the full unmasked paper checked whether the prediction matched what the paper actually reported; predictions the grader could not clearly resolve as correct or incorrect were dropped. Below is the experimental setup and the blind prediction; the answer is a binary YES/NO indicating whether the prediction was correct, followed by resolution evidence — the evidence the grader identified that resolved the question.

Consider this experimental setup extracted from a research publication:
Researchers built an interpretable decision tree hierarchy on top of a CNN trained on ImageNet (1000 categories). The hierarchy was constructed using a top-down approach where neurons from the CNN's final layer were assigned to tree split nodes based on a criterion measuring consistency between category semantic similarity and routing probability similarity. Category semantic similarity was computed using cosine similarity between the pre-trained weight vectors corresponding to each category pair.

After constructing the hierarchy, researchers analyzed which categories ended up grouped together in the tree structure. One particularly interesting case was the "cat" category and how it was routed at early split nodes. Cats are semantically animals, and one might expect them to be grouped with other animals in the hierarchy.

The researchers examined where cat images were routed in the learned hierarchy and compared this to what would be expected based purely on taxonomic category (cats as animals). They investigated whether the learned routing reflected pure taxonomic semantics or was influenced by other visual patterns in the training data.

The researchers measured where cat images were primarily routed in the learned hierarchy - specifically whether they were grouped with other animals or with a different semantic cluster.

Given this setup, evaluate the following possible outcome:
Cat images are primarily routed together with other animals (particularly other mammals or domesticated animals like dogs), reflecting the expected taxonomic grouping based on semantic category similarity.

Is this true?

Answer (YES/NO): NO